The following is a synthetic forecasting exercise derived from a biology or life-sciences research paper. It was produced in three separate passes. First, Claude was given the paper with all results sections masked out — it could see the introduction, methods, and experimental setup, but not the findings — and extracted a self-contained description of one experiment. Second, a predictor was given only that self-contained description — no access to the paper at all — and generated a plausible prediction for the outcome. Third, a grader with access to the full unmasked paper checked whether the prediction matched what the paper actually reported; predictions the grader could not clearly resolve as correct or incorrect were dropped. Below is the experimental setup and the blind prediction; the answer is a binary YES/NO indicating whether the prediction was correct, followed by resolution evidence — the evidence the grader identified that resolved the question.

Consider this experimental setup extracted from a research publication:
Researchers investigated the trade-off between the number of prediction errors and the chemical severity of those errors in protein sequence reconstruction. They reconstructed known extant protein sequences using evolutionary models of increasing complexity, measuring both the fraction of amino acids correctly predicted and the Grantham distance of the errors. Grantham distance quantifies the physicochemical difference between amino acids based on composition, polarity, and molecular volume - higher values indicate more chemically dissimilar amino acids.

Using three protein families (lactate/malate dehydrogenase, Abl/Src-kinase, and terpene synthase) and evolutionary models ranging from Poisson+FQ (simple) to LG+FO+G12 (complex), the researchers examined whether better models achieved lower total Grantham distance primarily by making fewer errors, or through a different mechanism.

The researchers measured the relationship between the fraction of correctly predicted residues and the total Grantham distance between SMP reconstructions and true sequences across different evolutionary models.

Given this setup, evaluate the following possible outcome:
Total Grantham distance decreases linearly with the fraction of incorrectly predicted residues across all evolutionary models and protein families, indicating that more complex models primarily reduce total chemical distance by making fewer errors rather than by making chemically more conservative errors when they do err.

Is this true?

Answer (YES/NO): NO